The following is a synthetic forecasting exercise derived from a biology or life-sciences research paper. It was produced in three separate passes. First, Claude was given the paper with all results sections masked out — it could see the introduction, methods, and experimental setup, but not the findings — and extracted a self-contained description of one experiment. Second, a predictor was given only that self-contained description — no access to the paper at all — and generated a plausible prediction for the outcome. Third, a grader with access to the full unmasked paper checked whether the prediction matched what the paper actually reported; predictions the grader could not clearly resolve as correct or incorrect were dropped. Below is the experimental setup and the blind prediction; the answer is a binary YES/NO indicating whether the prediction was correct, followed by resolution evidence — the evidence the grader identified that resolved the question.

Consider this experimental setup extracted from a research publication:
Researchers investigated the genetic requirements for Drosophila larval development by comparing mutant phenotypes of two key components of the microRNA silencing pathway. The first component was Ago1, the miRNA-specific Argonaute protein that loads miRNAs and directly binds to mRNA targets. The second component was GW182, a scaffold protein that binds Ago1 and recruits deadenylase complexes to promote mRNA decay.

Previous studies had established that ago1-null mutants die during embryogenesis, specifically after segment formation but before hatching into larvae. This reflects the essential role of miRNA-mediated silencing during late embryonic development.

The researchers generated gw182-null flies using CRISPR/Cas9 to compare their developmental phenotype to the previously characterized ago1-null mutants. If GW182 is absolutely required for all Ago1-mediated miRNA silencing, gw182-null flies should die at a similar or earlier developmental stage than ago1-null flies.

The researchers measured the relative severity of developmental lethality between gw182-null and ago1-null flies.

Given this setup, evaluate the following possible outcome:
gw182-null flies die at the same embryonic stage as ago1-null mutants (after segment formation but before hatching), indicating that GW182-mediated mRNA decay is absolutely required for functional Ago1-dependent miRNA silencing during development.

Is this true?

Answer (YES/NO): NO